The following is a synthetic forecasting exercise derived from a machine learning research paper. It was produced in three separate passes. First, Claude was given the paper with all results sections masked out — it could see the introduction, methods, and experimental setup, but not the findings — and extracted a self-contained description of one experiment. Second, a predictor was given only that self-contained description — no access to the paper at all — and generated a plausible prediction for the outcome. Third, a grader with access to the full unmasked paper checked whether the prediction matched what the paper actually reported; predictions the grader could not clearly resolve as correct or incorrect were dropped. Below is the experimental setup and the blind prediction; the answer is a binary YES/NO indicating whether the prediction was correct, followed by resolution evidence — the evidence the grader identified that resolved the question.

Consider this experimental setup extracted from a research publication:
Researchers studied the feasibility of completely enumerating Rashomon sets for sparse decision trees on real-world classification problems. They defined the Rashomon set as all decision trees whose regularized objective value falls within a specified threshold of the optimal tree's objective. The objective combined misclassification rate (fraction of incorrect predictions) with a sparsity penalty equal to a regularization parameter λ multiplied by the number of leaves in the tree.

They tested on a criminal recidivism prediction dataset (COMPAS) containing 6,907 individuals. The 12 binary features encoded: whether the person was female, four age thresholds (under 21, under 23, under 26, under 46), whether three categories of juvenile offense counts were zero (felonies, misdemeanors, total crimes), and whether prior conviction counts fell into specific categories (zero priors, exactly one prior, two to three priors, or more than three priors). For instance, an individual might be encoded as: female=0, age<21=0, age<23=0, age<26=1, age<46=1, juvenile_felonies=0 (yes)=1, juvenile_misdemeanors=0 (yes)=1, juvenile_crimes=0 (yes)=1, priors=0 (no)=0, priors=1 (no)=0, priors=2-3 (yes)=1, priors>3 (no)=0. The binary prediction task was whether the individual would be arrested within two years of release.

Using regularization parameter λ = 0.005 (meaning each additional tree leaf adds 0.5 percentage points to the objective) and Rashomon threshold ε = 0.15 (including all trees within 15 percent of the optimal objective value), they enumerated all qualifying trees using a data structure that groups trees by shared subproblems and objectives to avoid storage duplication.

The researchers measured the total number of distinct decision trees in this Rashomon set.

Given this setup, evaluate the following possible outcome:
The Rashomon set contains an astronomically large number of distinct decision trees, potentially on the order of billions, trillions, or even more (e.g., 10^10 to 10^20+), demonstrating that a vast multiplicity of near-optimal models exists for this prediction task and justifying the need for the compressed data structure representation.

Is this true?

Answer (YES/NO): YES